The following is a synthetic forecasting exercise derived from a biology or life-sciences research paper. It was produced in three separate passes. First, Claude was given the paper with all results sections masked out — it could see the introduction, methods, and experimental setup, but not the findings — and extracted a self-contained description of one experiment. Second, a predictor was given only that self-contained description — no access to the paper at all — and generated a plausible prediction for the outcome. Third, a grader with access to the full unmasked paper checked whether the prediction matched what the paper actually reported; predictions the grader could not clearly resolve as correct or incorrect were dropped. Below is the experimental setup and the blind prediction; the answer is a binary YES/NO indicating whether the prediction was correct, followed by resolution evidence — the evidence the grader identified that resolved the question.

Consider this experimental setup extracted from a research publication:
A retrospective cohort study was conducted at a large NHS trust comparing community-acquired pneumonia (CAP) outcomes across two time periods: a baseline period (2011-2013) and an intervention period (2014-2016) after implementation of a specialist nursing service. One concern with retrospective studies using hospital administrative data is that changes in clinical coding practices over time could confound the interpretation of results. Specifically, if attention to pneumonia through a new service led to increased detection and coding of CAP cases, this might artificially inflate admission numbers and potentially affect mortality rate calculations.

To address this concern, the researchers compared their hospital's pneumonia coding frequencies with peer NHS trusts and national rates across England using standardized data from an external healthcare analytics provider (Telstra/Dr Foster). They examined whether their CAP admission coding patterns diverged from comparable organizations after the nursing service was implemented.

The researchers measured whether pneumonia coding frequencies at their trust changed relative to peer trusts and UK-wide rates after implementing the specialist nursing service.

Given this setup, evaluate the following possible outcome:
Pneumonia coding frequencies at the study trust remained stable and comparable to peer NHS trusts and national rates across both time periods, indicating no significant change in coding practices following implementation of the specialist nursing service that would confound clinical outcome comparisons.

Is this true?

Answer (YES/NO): YES